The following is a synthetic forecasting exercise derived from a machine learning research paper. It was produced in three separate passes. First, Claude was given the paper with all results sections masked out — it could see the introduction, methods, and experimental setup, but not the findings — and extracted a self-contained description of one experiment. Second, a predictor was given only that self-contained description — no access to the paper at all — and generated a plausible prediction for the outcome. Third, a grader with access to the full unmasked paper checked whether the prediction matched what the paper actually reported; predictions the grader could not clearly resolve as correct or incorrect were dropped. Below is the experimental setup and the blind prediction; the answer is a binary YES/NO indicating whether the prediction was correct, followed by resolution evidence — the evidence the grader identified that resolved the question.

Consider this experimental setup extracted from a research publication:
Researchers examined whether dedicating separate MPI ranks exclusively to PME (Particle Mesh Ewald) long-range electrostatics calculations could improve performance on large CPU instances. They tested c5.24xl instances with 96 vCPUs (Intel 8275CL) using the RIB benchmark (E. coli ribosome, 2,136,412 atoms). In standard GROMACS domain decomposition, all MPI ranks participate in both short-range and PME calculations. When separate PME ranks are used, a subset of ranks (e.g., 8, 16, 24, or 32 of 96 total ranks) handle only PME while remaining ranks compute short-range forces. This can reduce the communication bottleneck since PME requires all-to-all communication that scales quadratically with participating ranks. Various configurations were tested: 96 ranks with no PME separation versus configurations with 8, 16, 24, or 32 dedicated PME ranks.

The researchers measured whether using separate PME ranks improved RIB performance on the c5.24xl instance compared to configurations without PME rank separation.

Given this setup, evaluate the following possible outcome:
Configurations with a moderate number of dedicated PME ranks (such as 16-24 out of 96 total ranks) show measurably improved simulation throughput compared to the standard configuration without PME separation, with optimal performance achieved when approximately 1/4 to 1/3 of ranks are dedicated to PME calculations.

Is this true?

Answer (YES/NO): NO